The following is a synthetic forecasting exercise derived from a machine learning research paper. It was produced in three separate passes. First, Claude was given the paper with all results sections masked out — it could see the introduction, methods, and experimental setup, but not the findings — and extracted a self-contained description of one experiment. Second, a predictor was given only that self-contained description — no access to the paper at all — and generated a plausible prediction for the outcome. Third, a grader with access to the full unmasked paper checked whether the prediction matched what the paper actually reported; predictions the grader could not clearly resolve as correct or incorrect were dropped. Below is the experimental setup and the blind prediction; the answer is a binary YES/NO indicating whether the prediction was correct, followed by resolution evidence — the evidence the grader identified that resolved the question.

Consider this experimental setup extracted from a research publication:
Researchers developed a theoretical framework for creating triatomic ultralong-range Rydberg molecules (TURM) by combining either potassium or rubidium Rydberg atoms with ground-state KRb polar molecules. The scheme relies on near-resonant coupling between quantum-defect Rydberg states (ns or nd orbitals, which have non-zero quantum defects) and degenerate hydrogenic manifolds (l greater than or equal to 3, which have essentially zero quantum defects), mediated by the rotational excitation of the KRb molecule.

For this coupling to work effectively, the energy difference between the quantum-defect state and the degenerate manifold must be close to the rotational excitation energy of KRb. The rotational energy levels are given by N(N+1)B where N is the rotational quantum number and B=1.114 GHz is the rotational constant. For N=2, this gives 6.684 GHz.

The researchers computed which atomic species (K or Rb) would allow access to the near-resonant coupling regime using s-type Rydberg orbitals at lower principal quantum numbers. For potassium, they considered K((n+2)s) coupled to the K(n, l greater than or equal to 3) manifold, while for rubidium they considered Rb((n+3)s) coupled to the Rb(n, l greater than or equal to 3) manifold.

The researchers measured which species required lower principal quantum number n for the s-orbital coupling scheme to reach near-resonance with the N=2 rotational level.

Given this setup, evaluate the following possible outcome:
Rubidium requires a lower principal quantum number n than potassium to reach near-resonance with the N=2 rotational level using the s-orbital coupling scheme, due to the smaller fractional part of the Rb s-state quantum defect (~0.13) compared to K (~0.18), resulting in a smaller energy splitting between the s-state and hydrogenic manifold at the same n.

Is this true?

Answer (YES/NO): YES